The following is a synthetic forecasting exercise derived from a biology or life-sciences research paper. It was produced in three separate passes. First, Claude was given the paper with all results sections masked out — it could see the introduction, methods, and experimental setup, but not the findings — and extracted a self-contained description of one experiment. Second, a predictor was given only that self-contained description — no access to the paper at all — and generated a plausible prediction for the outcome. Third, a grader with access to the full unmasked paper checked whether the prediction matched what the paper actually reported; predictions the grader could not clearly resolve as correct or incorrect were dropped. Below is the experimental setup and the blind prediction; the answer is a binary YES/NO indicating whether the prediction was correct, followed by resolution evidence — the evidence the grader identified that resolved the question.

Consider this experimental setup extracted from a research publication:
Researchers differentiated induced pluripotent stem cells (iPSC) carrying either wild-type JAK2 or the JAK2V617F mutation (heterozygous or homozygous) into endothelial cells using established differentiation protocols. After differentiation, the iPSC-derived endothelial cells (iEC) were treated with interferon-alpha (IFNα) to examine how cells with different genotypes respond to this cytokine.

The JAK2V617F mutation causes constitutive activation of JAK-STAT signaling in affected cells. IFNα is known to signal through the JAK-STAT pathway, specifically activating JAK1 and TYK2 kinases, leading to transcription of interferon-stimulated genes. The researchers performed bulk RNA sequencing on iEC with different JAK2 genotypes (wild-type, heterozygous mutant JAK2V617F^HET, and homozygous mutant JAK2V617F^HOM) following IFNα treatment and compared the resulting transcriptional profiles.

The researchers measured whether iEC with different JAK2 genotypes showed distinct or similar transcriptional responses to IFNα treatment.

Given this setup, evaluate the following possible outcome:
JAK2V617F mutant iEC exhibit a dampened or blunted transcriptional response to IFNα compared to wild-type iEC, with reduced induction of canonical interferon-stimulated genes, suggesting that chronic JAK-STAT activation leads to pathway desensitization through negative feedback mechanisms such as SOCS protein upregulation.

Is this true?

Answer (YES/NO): NO